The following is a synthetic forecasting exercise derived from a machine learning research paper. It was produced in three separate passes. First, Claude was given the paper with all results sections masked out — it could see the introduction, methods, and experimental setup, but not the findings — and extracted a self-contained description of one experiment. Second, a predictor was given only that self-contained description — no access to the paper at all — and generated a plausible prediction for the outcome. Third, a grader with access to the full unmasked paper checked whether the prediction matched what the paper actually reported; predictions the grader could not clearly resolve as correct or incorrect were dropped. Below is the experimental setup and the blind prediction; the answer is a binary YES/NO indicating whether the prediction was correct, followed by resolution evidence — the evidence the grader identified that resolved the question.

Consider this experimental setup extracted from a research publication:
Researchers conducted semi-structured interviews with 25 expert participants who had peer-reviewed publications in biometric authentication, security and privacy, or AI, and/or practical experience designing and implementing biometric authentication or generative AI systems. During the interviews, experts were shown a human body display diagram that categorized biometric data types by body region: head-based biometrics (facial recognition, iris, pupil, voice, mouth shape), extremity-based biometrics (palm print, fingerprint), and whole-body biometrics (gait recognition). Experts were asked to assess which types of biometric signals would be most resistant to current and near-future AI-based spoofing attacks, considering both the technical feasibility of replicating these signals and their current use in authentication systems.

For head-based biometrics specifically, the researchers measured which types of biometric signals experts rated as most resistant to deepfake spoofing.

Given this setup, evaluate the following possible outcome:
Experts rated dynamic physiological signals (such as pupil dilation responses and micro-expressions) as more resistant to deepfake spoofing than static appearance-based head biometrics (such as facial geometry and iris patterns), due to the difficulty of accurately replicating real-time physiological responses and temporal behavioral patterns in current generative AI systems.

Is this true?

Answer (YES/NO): NO